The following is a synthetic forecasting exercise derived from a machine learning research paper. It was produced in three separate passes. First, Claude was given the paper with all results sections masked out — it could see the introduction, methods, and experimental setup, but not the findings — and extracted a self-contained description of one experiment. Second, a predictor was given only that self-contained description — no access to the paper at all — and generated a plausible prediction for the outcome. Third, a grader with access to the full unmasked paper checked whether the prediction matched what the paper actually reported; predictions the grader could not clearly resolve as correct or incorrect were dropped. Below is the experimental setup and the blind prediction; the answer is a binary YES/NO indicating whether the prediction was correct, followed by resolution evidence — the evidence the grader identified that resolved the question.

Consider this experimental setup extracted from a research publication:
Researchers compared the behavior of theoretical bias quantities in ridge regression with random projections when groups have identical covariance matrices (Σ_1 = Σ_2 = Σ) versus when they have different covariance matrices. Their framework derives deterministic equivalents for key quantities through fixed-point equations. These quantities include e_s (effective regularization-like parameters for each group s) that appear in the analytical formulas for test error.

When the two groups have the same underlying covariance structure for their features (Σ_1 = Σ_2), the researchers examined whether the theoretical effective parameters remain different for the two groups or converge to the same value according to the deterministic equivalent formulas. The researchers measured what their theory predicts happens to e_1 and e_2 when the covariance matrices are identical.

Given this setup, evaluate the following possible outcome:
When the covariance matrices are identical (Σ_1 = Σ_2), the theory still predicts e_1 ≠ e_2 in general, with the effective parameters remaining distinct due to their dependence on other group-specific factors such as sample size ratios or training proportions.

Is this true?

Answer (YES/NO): NO